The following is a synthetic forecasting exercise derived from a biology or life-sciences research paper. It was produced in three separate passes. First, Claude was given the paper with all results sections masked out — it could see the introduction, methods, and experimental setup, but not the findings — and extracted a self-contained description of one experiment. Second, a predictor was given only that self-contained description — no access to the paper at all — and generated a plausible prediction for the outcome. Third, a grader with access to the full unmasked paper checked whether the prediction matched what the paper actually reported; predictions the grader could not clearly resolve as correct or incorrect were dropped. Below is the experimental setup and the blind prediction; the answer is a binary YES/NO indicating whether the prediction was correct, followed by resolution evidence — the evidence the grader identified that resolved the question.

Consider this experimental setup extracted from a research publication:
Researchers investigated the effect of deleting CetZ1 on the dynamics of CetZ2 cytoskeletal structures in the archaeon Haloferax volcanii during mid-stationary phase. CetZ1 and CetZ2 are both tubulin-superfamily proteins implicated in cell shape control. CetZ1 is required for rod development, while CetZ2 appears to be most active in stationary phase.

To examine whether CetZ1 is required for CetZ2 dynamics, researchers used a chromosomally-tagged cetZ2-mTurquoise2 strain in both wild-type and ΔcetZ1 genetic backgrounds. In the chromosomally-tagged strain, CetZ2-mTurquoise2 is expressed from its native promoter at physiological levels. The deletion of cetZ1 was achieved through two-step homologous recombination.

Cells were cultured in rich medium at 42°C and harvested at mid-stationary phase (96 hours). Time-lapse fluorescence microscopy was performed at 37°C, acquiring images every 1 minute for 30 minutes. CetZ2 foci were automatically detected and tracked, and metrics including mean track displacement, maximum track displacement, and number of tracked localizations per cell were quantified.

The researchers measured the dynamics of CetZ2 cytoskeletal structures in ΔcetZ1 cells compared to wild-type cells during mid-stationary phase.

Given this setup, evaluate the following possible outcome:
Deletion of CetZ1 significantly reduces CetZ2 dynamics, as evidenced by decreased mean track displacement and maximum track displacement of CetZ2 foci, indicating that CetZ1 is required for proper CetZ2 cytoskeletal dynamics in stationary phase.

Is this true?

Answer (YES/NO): YES